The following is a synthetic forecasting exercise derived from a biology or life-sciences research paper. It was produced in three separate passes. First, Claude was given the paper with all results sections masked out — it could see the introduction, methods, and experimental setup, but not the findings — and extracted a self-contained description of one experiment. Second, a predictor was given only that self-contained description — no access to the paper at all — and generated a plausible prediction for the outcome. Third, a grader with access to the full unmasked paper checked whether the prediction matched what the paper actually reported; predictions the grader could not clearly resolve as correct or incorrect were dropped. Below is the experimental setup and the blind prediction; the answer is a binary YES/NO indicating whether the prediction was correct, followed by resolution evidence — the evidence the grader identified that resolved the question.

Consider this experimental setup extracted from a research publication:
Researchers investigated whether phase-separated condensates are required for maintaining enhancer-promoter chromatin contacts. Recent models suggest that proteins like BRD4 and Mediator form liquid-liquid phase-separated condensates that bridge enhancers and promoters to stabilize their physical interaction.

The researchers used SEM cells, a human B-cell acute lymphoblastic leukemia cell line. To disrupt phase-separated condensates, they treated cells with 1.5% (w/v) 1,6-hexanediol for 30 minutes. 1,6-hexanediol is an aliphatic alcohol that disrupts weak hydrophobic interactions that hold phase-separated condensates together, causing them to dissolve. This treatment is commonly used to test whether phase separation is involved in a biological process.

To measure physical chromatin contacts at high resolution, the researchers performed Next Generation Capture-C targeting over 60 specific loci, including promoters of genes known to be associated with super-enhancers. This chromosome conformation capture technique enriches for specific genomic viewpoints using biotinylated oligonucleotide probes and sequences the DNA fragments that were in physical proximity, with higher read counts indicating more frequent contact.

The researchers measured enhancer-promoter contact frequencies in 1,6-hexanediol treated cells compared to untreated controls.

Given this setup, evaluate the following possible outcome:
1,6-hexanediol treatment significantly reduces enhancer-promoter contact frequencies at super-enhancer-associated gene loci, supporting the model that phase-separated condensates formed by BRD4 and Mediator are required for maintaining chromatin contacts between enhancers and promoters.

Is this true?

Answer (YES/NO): NO